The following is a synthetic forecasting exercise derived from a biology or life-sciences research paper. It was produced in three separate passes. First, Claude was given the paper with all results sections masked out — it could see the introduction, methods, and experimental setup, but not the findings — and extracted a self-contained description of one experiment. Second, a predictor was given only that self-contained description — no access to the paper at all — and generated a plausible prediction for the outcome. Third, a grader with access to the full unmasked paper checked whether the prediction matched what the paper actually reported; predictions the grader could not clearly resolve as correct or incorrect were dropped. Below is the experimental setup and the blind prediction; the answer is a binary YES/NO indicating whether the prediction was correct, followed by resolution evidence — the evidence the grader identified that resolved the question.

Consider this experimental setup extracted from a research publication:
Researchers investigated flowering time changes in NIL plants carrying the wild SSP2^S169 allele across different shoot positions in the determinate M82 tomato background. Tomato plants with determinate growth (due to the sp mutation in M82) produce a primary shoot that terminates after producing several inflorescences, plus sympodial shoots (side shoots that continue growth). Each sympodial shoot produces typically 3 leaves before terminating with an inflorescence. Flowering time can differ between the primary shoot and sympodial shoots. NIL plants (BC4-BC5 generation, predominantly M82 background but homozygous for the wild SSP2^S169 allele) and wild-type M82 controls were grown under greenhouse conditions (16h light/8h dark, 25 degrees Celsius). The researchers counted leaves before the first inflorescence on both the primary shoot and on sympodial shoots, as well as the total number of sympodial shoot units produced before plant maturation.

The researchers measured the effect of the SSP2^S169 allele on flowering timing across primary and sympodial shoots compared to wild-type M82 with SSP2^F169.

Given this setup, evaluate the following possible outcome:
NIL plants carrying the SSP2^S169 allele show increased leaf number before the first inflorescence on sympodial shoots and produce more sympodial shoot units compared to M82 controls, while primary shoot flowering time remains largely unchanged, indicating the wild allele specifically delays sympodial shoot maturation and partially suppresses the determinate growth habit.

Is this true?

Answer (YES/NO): NO